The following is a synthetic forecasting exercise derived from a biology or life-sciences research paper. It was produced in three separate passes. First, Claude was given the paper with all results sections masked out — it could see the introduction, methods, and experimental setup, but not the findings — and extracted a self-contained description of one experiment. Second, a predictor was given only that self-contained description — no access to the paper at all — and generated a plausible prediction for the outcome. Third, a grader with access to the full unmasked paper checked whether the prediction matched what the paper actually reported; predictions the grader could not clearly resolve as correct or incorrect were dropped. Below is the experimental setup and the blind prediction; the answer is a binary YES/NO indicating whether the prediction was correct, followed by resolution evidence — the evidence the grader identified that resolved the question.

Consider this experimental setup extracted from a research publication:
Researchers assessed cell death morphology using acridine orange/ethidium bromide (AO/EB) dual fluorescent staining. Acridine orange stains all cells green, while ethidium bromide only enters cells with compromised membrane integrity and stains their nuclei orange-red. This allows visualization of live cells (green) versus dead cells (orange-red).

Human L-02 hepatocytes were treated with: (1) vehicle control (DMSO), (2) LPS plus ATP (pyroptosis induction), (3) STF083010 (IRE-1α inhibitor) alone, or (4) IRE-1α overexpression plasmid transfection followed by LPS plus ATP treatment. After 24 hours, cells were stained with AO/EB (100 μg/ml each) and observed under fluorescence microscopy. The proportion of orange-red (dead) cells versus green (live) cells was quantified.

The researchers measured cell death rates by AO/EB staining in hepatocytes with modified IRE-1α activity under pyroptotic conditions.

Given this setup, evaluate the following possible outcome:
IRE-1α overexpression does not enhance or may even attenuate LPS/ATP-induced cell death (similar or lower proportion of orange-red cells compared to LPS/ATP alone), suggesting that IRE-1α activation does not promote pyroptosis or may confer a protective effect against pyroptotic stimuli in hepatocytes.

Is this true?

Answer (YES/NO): NO